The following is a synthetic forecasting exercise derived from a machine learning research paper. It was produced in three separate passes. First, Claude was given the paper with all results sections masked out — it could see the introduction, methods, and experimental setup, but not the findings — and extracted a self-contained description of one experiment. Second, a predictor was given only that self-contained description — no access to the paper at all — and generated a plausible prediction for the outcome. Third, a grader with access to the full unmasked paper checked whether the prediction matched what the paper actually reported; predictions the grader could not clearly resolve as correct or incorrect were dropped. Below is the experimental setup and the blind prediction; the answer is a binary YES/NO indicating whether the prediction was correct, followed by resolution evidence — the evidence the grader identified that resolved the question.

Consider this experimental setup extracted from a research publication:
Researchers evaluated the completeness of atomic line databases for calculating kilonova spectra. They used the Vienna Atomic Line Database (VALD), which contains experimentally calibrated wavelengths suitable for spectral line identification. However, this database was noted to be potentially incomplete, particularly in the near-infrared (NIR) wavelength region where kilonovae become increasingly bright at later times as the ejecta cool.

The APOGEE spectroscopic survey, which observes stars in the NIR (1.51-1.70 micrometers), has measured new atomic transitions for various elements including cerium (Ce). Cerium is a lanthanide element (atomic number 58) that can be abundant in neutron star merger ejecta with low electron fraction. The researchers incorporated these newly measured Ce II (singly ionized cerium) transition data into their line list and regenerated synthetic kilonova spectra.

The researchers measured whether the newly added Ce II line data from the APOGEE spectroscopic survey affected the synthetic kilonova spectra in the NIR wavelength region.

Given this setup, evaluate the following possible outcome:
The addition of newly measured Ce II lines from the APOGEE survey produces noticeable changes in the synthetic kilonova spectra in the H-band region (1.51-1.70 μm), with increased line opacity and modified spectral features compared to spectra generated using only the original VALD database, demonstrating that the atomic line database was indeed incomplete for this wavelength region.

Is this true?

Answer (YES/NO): NO